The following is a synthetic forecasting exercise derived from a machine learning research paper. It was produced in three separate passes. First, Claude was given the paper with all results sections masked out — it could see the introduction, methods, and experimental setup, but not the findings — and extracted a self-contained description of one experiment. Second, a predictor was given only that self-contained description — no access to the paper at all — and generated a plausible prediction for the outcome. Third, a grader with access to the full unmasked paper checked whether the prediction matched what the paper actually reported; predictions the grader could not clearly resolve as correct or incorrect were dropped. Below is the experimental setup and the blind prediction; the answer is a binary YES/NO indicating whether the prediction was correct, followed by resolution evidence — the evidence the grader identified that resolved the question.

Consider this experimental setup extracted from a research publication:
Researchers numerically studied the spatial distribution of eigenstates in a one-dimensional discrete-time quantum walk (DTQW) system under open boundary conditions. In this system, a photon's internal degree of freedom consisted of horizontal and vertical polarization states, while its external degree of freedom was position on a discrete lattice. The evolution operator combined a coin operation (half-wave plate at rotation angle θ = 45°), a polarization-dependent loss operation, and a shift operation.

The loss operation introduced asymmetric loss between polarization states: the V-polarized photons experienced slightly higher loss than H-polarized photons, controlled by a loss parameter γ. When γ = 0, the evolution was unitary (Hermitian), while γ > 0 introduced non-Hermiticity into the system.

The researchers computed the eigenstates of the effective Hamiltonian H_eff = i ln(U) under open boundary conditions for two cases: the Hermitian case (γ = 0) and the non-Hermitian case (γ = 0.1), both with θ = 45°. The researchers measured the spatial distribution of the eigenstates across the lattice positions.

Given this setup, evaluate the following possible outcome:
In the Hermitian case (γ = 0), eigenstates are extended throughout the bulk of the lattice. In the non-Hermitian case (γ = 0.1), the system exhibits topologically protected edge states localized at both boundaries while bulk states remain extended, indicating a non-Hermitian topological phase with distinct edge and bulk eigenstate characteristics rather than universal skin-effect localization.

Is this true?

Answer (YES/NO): NO